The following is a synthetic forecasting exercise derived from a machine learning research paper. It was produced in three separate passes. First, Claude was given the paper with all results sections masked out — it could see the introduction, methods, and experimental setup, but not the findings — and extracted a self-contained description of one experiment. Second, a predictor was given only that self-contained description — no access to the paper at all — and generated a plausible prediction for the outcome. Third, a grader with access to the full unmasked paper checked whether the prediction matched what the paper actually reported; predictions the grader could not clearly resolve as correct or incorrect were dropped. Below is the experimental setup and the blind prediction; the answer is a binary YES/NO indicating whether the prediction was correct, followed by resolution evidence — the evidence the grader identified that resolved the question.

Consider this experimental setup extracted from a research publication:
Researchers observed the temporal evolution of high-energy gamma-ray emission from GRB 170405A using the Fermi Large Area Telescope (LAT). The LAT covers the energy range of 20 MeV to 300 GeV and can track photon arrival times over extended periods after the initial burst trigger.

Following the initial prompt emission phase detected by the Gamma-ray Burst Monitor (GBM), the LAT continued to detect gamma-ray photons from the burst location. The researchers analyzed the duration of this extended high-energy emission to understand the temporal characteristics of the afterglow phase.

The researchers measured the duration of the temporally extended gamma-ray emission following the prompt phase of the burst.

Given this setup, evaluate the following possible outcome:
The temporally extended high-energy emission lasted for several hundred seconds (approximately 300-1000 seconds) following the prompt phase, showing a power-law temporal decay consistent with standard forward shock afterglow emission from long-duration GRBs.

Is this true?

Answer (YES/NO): NO